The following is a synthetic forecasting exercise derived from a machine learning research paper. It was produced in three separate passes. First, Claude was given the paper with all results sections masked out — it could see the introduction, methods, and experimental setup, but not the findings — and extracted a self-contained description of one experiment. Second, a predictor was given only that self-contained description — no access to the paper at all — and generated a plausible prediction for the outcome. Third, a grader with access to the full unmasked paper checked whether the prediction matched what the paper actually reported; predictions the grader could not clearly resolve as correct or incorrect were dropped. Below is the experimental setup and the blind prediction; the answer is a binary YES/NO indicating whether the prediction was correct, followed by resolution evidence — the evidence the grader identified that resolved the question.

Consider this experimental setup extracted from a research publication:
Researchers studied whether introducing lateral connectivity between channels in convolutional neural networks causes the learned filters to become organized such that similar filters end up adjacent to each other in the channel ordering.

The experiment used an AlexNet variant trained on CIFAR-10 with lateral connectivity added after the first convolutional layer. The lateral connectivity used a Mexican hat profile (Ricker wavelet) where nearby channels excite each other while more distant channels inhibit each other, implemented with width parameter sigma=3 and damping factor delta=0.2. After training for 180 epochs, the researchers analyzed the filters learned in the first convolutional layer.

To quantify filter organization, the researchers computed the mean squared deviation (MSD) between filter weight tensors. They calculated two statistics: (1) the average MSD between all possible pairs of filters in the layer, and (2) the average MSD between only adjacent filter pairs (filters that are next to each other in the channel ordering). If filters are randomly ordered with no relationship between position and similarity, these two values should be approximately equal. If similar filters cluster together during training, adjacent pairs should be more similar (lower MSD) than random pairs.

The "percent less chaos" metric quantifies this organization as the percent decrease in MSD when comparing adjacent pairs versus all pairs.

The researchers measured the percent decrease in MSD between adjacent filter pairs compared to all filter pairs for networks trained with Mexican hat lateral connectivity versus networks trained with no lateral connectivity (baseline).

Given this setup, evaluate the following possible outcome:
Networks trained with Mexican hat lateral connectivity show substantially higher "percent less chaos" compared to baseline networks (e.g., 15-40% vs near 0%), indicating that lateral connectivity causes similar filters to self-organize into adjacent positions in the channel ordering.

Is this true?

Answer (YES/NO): YES